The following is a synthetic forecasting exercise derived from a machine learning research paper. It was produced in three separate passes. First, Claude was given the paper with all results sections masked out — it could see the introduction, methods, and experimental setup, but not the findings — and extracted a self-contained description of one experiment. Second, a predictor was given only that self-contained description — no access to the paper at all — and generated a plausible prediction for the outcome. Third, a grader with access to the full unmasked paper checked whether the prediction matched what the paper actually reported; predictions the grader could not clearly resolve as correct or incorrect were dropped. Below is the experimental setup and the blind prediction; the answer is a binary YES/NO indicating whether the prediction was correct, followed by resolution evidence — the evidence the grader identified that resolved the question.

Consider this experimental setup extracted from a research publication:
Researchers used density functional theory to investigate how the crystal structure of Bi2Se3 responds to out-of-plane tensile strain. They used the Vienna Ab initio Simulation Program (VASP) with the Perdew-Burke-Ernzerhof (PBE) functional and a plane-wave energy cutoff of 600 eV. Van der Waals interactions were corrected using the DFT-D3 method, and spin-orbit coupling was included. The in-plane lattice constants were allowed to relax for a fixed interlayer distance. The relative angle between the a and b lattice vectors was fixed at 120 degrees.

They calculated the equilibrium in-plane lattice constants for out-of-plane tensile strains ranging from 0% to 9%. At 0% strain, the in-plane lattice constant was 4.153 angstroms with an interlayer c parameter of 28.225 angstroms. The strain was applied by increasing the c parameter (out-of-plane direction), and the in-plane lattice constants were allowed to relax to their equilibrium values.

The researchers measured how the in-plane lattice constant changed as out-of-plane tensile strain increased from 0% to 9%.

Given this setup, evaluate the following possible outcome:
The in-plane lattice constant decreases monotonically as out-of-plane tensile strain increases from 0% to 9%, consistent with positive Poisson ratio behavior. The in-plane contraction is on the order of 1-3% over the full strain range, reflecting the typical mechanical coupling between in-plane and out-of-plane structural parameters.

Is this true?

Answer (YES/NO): NO